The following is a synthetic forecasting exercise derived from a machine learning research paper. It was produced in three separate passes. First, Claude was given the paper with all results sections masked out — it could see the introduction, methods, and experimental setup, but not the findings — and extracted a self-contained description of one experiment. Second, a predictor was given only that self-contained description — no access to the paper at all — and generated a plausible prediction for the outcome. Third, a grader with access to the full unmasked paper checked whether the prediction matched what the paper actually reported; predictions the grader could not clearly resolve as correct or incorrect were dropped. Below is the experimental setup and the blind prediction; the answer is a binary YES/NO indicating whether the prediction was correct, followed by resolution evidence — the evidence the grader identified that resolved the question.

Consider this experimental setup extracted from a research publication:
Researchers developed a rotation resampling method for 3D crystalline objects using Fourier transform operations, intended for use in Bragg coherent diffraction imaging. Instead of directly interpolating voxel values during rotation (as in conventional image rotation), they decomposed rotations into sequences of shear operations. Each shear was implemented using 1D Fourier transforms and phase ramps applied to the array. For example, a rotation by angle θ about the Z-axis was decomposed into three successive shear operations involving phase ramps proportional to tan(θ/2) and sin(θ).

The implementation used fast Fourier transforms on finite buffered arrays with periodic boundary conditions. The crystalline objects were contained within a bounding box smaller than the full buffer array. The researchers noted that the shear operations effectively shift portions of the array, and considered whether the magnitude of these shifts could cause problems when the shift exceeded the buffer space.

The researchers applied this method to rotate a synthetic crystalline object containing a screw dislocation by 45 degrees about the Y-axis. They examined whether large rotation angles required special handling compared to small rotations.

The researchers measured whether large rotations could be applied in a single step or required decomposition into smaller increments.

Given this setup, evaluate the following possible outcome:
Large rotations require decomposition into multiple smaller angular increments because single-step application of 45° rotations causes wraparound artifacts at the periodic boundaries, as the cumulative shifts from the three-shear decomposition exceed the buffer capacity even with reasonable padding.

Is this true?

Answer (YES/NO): NO